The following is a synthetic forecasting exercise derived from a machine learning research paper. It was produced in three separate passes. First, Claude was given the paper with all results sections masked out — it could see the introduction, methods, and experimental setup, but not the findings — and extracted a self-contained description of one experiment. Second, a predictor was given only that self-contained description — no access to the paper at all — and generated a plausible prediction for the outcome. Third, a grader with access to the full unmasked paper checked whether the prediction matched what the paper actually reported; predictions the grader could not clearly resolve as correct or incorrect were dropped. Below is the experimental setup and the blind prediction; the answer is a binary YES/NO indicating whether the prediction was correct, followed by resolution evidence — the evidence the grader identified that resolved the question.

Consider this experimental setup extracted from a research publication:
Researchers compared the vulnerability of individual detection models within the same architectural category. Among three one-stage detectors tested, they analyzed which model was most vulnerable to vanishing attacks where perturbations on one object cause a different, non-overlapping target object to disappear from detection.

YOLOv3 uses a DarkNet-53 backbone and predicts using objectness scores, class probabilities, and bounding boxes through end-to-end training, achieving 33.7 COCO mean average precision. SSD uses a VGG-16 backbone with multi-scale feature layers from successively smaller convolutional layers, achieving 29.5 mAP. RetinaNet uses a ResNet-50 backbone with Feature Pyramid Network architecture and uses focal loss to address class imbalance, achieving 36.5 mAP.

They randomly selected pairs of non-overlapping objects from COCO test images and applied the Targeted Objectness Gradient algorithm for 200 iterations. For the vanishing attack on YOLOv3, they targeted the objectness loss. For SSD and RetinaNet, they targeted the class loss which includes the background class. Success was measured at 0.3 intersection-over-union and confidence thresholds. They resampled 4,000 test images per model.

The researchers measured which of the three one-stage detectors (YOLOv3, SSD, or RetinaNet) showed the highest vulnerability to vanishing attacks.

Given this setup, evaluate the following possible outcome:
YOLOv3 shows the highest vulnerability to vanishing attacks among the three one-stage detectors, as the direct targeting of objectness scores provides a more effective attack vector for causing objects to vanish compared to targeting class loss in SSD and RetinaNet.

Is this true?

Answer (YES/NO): NO